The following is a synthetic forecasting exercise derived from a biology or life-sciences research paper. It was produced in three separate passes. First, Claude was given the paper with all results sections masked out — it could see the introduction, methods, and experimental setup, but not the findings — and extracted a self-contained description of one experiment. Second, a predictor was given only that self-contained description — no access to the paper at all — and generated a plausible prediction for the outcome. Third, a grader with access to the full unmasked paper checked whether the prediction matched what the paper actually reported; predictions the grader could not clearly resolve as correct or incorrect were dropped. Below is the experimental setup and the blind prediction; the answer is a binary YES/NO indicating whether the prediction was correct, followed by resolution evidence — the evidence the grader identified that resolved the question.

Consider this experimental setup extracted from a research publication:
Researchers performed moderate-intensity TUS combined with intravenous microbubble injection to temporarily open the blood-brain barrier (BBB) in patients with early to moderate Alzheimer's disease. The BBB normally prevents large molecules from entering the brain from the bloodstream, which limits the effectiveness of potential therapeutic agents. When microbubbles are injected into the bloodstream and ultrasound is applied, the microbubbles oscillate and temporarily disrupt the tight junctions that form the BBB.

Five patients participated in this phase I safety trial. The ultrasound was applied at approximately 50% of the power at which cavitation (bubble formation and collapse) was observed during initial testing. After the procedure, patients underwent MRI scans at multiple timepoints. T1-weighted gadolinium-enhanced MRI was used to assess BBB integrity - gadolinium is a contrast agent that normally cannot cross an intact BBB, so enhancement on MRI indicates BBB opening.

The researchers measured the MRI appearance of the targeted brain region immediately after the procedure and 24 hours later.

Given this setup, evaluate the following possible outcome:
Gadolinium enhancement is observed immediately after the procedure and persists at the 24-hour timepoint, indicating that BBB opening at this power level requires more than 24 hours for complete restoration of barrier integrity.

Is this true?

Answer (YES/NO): NO